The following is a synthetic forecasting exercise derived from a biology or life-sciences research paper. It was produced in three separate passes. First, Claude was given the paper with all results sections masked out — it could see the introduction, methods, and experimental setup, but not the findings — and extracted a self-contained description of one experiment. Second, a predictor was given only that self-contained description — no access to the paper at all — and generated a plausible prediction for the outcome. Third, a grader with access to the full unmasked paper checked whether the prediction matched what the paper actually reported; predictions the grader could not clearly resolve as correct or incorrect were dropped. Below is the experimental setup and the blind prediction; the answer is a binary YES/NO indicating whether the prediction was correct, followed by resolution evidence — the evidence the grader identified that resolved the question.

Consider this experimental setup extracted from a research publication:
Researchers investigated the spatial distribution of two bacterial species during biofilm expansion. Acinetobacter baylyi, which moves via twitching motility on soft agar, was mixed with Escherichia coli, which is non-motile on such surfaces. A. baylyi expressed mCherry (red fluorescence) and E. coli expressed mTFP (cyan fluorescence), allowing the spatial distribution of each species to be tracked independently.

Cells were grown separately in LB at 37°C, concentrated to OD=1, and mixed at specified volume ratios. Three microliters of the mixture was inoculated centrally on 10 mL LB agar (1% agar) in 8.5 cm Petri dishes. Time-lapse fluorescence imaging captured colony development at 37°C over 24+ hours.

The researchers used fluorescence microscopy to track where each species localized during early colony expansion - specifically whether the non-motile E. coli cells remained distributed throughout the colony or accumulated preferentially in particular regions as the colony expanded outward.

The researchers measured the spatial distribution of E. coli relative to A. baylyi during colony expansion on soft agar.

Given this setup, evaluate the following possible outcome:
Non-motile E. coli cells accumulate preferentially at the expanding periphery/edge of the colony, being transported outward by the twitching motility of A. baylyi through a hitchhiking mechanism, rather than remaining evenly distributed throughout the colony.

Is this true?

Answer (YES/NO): YES